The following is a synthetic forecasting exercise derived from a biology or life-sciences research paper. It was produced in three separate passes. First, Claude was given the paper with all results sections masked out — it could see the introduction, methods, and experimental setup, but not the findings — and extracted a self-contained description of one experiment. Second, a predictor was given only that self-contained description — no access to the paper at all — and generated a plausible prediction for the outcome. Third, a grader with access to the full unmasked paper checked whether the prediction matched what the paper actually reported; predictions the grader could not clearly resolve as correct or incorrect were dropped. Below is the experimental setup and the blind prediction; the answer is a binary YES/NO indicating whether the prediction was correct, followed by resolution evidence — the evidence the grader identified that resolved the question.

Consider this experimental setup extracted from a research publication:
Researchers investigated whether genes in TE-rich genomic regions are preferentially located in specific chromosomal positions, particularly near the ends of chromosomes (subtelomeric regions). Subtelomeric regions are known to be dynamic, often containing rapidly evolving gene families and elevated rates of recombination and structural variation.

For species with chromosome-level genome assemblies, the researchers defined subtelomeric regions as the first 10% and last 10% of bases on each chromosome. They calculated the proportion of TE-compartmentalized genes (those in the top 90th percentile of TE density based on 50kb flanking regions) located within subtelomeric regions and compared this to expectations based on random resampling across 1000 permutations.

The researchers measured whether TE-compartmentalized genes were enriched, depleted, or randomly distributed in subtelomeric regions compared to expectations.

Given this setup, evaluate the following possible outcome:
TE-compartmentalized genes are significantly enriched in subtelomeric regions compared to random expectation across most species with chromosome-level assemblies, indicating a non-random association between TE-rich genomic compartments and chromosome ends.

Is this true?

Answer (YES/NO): NO